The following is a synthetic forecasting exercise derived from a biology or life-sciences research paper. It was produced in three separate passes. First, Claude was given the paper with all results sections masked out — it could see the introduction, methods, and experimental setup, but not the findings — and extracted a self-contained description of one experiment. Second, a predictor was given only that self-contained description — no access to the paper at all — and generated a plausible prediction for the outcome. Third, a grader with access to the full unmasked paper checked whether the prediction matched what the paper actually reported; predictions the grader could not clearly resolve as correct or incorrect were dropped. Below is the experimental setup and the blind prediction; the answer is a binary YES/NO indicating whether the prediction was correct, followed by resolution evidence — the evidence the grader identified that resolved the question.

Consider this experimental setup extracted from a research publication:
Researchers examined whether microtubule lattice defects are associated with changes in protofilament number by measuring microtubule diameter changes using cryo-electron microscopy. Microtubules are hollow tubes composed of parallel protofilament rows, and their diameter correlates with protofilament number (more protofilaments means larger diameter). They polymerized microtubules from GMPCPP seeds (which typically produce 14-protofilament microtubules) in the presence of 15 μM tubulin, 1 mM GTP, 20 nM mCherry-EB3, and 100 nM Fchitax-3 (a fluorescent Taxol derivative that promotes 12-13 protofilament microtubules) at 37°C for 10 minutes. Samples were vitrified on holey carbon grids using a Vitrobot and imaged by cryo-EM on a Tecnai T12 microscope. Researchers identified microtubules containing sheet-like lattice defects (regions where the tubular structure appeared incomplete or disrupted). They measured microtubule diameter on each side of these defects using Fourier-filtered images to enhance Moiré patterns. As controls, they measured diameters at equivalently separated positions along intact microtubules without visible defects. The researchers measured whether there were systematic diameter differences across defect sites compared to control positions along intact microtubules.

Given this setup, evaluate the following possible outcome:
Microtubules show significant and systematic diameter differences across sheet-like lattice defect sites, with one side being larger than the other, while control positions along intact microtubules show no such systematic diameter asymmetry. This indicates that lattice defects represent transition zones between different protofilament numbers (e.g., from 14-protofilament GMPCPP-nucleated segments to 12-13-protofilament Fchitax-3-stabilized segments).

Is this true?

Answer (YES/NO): NO